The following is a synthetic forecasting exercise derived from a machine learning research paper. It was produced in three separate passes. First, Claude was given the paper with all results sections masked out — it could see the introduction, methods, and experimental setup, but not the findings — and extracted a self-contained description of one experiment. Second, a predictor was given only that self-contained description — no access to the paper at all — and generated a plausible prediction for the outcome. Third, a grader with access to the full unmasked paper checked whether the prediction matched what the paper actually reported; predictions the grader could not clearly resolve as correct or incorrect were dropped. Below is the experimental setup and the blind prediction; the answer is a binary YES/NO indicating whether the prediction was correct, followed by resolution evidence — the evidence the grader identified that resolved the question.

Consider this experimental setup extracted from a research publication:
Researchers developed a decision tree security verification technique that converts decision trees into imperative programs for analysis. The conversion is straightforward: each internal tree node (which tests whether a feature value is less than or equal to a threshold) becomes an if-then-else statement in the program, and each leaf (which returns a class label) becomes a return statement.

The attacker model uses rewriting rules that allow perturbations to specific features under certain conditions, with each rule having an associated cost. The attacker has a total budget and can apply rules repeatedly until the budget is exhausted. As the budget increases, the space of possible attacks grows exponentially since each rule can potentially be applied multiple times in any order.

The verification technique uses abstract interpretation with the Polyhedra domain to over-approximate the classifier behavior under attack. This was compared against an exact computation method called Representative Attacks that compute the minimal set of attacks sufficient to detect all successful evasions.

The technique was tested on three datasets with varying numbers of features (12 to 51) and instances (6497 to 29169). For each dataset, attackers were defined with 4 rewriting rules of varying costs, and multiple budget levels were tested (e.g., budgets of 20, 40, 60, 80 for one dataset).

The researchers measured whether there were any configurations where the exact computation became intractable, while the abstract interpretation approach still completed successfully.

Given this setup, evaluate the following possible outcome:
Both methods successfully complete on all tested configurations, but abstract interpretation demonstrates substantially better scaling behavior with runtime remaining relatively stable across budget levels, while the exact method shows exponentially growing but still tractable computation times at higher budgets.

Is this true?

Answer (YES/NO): YES